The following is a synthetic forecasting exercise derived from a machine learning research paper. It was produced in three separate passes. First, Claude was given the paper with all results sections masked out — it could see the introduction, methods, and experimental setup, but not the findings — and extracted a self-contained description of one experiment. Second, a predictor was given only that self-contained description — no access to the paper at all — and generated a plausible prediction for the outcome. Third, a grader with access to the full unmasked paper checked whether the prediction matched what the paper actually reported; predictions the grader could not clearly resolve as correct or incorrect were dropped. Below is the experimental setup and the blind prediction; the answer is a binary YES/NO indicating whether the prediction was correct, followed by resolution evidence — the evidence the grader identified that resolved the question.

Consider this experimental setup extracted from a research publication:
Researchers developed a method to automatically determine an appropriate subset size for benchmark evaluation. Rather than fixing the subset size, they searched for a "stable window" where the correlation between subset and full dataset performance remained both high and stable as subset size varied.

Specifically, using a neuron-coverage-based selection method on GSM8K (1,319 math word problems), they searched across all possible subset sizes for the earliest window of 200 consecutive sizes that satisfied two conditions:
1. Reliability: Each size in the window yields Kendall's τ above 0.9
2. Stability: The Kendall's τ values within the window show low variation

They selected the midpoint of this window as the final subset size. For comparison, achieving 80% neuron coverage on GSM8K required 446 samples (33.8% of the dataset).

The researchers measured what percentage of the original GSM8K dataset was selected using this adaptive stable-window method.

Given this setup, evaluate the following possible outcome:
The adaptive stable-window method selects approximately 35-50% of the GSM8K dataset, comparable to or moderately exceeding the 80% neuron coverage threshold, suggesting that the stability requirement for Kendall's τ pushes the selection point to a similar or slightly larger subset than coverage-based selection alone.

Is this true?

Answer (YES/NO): NO